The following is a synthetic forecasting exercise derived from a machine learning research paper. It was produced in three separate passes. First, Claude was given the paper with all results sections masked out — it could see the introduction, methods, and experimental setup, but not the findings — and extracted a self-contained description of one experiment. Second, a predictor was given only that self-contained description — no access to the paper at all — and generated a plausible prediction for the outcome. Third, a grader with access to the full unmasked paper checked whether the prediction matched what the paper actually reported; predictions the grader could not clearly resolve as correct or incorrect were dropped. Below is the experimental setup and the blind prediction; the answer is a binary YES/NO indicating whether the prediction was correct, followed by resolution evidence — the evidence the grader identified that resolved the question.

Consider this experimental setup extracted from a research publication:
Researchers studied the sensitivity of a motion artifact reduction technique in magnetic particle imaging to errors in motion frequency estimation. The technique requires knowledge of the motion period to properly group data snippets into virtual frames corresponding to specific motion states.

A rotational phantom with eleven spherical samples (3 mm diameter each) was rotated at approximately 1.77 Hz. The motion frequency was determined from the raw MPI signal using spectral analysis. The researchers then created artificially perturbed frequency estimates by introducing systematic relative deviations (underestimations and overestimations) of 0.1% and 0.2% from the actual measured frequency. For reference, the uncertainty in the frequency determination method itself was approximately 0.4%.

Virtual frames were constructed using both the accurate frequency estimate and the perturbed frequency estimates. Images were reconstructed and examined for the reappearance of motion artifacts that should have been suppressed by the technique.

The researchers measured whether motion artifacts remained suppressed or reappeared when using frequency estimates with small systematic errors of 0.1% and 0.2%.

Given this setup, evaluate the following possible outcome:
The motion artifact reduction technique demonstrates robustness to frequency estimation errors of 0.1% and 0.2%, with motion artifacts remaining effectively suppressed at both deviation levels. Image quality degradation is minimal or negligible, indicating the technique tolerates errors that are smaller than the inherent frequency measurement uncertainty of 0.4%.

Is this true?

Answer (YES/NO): NO